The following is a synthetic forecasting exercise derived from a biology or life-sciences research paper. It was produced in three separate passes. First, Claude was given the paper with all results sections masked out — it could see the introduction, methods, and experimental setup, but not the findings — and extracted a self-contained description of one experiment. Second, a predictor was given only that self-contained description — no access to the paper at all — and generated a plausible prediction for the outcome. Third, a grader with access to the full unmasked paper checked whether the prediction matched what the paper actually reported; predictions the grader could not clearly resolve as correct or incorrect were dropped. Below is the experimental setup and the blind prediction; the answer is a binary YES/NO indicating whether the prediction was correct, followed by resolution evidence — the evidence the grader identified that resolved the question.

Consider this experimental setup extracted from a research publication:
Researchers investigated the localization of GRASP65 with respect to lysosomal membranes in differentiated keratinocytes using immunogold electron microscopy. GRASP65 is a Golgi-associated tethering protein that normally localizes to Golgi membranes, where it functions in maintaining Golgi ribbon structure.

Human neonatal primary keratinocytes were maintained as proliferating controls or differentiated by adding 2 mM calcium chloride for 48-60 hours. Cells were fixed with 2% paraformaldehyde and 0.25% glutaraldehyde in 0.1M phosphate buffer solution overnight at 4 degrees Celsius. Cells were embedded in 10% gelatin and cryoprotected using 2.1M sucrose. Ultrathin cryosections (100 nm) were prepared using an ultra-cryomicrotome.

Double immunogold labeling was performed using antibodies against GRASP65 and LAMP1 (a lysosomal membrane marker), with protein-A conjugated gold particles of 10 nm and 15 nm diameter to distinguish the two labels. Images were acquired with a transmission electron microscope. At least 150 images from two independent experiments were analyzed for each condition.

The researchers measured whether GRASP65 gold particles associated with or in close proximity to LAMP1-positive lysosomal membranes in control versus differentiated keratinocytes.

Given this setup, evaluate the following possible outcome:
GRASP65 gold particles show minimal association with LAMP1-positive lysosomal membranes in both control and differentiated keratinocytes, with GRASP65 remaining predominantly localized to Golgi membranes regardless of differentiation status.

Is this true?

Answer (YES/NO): NO